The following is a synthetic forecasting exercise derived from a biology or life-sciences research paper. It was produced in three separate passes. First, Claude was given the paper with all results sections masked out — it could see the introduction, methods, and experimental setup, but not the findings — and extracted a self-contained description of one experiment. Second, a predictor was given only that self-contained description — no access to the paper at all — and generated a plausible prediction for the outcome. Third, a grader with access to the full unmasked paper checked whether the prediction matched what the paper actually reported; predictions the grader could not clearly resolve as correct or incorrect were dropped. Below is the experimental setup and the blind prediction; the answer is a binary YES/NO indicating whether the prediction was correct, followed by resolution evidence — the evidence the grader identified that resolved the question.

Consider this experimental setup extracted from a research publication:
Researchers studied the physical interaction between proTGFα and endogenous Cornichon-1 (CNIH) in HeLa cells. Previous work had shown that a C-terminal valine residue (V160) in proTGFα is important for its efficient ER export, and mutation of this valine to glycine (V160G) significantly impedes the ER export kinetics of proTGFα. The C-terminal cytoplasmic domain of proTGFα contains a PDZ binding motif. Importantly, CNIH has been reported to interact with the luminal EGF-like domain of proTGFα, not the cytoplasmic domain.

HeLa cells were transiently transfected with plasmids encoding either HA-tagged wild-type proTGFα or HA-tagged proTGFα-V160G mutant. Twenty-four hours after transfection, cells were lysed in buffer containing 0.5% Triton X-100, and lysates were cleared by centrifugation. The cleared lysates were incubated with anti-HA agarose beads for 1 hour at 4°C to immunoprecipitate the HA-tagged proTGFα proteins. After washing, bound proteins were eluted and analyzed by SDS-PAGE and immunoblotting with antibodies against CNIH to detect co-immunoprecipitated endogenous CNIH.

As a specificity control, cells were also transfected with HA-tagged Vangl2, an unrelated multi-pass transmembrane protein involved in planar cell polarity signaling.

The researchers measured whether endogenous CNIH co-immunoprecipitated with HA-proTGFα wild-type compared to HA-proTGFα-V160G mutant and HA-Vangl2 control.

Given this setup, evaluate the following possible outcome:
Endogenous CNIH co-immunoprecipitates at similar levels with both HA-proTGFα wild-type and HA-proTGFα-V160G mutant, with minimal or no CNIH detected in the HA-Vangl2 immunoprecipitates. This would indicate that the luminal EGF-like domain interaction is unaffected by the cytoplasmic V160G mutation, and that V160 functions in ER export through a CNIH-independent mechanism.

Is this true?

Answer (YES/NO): YES